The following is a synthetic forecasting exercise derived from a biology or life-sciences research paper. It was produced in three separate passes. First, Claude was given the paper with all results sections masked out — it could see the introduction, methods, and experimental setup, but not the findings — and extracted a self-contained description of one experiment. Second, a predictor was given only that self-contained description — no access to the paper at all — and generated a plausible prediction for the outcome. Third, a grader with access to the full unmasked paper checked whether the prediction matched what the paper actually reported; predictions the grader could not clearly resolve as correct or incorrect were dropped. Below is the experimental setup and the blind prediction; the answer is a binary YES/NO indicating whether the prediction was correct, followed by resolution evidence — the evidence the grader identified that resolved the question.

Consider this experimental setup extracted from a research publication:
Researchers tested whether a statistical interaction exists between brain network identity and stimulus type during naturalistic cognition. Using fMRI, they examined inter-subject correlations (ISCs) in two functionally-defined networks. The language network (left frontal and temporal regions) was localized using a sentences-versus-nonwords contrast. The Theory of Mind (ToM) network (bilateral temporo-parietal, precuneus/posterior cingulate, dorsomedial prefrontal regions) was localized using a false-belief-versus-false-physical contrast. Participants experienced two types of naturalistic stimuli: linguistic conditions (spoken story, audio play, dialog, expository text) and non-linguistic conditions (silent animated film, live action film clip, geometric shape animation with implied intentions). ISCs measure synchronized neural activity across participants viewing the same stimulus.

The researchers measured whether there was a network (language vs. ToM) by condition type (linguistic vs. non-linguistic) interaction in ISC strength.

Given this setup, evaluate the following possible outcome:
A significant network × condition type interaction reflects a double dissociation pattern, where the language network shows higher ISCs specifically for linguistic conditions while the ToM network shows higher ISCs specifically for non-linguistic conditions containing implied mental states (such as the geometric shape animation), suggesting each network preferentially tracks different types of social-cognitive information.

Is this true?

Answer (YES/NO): NO